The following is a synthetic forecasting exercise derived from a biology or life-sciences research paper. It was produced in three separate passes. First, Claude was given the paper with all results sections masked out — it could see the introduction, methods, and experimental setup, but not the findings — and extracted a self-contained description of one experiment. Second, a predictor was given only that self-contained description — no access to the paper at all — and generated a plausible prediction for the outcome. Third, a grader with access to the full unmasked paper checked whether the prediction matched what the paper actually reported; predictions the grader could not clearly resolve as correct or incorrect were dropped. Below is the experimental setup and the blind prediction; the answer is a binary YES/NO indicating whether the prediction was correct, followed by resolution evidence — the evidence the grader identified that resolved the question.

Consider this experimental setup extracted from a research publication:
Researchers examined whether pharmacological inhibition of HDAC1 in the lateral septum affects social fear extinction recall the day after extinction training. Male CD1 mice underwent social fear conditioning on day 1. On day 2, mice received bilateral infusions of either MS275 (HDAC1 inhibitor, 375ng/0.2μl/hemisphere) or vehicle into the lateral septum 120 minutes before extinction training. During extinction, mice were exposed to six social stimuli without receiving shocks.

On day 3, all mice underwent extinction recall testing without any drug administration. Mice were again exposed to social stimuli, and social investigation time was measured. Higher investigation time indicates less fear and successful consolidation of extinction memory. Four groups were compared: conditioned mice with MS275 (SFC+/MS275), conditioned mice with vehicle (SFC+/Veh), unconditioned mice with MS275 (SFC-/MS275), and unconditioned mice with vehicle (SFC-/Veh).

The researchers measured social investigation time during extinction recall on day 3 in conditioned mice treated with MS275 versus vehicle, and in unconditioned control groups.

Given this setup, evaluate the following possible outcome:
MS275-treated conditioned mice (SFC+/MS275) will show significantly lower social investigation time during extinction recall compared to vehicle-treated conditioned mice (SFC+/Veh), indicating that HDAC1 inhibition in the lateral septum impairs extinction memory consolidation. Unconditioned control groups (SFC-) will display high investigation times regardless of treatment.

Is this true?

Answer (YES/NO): NO